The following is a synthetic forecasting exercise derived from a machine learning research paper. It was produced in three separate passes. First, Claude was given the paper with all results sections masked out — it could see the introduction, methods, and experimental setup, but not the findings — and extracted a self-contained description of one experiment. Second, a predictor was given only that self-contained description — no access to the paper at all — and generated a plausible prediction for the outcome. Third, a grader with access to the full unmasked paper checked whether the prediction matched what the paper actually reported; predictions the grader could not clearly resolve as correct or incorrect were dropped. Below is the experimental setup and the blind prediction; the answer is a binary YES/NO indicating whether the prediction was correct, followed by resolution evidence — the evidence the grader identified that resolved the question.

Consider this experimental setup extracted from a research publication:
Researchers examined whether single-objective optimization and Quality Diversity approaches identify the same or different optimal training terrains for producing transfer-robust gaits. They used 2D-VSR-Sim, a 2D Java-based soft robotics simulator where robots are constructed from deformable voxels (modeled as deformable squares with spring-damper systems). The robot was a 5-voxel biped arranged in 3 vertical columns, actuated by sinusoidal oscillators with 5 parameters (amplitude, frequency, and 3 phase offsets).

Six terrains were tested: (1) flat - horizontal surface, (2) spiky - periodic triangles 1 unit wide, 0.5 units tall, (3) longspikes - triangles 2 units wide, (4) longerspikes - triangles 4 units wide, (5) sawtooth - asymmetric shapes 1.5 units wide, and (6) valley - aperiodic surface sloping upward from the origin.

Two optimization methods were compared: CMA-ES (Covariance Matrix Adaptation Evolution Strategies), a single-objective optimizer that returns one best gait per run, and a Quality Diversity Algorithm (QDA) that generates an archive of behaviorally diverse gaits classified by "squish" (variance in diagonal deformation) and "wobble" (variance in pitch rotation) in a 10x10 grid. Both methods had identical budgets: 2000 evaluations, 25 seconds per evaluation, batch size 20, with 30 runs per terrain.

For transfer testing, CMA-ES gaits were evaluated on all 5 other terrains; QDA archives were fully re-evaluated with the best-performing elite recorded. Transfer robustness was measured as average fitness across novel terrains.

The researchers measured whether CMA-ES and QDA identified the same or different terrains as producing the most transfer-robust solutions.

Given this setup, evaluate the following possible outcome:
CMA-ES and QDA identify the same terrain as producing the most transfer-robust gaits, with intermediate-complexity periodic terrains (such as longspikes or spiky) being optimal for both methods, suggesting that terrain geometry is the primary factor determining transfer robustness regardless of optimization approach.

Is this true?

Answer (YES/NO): NO